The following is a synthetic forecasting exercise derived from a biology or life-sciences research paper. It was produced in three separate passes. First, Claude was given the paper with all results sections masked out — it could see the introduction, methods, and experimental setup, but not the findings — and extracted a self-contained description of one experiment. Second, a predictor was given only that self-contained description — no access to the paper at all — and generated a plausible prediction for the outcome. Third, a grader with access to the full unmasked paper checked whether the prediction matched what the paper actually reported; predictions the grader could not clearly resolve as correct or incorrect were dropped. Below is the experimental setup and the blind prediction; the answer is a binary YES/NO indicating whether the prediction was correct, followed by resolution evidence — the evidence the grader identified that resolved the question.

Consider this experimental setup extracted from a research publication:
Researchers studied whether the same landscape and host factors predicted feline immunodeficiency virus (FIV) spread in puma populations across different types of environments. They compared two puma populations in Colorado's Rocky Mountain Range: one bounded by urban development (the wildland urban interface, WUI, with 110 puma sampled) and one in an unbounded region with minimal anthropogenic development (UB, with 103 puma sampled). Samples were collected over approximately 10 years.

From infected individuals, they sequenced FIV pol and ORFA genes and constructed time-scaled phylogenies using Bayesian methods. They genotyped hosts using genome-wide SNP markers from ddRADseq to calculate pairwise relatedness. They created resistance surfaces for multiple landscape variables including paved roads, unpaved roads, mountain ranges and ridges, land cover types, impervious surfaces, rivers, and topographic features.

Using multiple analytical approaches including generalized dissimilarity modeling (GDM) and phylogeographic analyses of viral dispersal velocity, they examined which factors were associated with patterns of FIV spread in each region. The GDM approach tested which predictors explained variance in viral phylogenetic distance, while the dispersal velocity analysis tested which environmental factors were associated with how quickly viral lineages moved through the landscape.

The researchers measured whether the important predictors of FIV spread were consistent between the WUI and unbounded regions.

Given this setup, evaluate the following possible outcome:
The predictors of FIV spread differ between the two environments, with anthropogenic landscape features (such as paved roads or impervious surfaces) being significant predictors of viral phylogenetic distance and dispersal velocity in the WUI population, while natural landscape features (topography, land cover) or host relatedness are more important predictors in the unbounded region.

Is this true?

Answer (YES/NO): NO